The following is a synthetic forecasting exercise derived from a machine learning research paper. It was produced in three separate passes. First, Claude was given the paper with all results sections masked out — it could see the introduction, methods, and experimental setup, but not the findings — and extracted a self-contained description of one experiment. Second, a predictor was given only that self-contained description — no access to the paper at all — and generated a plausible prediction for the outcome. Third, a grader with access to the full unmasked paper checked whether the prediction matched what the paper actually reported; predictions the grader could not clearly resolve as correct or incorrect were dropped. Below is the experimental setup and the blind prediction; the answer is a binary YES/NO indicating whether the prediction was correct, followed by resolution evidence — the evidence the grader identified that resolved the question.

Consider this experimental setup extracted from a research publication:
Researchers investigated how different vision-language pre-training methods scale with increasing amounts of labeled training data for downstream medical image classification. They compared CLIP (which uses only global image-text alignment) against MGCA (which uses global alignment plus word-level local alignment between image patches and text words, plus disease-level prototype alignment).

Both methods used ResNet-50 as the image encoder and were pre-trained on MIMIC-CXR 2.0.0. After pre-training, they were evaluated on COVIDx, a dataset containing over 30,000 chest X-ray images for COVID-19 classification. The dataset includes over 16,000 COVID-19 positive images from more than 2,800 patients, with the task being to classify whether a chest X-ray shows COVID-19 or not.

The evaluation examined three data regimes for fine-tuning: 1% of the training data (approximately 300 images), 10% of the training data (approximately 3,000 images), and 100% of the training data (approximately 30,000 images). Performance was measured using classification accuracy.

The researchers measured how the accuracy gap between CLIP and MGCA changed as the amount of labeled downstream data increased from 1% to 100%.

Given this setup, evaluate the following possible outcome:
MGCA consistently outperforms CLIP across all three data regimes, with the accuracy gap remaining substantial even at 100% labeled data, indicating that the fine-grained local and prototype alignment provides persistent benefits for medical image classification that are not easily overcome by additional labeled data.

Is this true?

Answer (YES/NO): YES